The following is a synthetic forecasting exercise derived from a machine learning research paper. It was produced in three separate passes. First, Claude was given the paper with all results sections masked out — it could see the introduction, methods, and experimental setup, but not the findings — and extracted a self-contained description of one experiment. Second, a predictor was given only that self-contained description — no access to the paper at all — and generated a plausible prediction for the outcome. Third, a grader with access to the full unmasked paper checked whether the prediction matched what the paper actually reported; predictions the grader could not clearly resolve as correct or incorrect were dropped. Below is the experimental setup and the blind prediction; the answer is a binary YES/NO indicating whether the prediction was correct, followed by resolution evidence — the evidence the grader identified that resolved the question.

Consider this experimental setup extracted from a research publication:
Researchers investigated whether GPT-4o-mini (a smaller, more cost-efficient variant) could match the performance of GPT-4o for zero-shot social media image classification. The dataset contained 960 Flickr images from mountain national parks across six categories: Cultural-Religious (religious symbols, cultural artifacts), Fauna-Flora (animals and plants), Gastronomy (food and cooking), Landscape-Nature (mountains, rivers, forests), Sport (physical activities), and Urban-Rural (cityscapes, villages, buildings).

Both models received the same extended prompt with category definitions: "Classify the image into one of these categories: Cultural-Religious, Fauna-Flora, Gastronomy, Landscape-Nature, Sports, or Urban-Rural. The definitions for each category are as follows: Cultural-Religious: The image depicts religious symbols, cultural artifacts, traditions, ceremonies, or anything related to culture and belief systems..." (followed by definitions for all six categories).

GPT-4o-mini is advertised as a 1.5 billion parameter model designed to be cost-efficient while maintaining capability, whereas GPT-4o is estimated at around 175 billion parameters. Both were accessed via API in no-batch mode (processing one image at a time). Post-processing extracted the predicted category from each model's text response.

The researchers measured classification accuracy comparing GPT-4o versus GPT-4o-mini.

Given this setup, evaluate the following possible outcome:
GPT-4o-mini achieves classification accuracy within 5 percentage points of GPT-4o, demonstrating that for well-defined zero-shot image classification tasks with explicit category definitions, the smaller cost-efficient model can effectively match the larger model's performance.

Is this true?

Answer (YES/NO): YES